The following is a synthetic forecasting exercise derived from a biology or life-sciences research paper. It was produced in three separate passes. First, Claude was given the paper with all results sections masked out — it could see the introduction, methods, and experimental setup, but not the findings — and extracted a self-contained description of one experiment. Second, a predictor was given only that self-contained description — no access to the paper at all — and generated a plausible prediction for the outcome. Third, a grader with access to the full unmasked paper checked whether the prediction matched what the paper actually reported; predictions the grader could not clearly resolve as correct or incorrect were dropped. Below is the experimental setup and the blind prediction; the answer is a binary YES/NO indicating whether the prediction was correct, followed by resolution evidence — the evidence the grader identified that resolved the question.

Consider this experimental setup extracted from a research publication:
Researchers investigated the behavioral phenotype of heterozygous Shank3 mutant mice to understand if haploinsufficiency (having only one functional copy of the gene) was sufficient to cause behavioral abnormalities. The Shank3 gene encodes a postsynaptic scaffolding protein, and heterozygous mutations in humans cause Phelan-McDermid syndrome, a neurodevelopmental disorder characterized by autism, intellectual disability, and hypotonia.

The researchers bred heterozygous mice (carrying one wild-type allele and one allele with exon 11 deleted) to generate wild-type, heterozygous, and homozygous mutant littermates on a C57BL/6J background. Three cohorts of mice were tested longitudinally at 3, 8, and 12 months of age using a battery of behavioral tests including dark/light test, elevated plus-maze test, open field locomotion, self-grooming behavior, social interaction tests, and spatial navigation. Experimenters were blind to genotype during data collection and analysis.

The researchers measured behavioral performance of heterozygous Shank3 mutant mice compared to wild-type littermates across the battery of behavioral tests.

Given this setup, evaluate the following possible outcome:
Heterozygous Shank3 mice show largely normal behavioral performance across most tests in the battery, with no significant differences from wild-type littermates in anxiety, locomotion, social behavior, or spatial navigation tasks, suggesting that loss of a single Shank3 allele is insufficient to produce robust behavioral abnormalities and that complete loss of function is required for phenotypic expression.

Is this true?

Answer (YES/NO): YES